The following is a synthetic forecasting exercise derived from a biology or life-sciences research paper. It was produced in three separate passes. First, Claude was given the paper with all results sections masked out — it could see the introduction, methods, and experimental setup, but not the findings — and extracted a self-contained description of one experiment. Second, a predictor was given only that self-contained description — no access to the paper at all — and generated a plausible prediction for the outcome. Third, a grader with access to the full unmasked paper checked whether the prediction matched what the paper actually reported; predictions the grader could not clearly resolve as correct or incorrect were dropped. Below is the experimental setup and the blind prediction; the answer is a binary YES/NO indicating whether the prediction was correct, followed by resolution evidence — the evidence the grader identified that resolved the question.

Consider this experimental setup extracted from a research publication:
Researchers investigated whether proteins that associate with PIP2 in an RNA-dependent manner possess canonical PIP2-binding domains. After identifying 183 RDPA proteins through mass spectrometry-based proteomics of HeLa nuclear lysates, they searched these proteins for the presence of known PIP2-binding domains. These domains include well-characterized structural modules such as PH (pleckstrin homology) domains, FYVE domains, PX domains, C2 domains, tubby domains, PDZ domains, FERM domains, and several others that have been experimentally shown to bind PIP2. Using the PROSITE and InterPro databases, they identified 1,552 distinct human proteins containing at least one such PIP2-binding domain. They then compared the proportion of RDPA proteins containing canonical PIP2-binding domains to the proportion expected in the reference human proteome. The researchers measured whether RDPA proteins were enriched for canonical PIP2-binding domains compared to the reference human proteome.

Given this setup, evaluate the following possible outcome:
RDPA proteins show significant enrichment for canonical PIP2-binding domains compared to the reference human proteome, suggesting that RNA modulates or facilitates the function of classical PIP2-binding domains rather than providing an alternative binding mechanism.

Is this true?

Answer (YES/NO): NO